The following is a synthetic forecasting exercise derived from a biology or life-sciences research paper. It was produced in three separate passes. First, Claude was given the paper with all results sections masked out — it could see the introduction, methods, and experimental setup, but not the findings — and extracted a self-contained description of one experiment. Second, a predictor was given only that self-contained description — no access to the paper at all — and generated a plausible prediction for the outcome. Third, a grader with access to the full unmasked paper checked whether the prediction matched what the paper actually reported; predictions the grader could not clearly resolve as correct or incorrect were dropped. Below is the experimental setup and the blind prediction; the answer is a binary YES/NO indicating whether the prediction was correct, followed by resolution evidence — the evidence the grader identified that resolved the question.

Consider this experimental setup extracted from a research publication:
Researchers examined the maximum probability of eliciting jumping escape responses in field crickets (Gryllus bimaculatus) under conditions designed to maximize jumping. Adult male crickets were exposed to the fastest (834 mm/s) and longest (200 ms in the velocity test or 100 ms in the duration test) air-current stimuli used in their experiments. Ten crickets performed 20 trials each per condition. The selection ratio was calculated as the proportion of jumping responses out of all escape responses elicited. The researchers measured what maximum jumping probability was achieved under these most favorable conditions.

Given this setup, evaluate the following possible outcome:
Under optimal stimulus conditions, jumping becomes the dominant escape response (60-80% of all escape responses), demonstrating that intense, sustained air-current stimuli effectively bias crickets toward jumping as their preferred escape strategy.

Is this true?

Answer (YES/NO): NO